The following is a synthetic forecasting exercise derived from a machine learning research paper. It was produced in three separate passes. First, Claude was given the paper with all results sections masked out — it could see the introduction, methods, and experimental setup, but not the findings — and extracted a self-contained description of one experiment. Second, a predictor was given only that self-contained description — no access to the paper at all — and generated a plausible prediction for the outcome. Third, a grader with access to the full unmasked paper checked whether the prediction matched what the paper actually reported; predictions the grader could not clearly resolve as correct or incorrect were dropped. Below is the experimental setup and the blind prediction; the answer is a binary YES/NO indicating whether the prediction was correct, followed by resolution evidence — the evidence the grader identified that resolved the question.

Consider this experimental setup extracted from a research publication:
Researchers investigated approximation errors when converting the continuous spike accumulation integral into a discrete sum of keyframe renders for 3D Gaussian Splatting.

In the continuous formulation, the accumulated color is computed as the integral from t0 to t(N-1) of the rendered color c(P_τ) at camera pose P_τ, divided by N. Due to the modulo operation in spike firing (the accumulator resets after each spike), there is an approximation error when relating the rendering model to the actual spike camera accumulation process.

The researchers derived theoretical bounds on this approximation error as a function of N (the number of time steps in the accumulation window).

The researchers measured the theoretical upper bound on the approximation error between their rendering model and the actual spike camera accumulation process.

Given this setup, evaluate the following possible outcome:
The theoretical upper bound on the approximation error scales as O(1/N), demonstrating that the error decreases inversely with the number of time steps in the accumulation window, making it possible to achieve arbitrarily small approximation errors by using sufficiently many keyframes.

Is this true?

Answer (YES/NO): YES